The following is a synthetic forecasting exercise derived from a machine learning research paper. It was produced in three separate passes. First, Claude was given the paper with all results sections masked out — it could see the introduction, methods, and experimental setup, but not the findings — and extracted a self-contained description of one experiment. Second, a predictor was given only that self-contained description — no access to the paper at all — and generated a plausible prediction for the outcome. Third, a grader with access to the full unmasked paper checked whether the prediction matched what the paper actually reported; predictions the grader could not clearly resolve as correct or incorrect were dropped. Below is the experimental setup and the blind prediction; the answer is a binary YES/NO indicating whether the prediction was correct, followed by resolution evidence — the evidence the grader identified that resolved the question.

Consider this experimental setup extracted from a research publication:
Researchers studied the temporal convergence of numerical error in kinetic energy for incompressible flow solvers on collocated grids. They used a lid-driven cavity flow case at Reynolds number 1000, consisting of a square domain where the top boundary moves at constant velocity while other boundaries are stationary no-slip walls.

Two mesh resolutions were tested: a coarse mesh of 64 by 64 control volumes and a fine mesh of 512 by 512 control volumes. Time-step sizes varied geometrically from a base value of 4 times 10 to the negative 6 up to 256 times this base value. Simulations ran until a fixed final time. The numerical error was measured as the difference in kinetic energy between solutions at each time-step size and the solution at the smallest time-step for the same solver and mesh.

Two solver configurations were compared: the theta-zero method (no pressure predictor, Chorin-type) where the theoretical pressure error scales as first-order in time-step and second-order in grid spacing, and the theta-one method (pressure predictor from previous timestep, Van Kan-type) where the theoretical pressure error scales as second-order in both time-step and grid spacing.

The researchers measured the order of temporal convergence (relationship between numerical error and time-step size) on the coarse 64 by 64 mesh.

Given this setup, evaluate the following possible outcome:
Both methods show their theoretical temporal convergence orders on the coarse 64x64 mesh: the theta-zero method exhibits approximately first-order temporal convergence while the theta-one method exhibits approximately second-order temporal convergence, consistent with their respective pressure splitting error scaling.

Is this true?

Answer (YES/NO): YES